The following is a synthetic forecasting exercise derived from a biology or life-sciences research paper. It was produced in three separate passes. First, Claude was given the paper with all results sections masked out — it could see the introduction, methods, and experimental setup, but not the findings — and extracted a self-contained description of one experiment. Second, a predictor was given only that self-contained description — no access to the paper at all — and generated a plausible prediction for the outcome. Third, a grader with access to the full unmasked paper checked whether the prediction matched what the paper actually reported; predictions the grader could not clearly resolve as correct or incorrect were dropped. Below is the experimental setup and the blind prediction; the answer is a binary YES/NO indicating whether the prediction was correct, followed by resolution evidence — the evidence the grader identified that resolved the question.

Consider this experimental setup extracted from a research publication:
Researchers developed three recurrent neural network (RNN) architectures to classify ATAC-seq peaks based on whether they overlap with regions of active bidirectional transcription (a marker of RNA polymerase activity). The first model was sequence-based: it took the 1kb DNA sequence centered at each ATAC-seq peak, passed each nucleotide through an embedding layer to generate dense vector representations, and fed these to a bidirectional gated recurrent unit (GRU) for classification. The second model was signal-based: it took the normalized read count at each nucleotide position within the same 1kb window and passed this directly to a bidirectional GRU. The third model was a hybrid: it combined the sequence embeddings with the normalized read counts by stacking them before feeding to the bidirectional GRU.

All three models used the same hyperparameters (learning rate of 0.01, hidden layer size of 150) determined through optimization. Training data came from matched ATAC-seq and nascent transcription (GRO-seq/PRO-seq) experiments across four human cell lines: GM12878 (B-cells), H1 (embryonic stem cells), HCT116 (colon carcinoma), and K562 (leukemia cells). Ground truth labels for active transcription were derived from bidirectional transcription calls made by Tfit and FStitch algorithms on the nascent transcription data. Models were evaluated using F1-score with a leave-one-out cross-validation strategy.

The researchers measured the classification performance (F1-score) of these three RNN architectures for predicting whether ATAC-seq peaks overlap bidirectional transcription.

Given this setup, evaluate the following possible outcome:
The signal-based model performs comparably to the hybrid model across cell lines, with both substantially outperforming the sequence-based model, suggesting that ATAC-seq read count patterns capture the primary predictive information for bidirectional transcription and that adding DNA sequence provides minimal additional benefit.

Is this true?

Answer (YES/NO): NO